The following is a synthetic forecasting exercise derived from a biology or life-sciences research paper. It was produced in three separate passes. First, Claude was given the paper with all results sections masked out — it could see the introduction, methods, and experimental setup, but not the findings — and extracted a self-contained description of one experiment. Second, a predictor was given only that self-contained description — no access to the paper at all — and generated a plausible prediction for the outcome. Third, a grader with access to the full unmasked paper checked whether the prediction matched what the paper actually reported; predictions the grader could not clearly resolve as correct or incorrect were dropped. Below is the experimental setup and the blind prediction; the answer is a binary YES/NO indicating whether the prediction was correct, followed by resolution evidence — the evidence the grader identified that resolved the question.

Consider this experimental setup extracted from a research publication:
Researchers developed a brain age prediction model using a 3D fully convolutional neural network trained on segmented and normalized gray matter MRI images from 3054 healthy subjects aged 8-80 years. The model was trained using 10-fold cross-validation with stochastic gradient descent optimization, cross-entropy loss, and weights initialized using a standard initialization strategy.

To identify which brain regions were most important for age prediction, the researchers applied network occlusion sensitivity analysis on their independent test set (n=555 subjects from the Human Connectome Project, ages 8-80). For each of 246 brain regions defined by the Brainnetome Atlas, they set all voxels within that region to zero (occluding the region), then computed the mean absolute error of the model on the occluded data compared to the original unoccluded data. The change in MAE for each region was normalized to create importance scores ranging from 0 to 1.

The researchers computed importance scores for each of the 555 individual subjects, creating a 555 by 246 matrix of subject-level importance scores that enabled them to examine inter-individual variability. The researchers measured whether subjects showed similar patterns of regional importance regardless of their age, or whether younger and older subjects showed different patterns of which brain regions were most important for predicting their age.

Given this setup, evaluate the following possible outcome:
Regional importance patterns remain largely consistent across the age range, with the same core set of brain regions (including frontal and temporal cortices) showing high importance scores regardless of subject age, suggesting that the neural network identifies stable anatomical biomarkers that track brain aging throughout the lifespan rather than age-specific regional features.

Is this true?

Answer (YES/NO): NO